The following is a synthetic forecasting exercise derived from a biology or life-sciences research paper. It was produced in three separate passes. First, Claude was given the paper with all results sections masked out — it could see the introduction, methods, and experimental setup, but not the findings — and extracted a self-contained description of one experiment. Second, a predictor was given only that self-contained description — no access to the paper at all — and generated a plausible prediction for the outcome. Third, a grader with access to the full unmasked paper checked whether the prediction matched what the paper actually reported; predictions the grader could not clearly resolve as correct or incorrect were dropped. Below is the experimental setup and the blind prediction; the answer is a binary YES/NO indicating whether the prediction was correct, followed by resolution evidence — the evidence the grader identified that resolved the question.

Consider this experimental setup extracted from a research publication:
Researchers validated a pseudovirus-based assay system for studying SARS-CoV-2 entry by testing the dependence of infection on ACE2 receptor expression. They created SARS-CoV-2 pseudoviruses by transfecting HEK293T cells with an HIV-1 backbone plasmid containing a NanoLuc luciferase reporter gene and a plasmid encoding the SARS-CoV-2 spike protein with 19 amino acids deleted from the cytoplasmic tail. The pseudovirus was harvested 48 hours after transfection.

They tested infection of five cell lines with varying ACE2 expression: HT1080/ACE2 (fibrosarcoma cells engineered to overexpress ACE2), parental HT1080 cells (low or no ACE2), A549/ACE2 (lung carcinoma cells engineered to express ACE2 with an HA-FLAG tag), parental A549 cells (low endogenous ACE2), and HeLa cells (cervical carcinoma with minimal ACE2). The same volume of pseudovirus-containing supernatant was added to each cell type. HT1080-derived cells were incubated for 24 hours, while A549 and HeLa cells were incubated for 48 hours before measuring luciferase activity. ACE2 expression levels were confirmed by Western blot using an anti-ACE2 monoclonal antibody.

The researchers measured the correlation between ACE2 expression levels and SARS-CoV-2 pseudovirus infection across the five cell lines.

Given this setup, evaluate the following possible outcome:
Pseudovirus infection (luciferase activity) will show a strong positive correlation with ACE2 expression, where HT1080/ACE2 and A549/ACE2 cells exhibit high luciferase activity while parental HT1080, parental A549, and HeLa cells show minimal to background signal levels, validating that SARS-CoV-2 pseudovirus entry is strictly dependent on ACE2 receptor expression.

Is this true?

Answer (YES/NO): NO